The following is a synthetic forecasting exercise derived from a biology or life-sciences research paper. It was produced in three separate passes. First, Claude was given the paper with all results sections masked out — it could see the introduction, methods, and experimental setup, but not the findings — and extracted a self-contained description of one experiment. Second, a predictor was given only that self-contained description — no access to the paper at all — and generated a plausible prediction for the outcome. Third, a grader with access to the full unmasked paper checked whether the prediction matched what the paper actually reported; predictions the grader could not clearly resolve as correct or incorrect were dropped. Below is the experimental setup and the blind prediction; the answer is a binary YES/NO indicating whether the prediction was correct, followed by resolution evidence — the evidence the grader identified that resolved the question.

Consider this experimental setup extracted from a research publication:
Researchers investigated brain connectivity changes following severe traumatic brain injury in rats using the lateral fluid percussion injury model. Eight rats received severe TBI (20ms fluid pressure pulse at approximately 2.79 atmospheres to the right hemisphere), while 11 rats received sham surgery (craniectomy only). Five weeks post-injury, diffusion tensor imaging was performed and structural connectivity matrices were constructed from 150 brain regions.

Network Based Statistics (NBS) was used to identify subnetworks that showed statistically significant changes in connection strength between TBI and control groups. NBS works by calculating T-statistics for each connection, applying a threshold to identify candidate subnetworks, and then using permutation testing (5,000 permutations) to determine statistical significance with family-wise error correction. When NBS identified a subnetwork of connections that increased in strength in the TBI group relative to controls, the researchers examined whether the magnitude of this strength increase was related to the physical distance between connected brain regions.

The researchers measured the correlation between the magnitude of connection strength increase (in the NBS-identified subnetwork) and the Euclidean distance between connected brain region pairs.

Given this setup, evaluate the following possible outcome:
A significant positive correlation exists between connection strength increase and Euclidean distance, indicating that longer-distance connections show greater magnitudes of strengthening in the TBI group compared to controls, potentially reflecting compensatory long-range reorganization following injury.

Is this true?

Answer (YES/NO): NO